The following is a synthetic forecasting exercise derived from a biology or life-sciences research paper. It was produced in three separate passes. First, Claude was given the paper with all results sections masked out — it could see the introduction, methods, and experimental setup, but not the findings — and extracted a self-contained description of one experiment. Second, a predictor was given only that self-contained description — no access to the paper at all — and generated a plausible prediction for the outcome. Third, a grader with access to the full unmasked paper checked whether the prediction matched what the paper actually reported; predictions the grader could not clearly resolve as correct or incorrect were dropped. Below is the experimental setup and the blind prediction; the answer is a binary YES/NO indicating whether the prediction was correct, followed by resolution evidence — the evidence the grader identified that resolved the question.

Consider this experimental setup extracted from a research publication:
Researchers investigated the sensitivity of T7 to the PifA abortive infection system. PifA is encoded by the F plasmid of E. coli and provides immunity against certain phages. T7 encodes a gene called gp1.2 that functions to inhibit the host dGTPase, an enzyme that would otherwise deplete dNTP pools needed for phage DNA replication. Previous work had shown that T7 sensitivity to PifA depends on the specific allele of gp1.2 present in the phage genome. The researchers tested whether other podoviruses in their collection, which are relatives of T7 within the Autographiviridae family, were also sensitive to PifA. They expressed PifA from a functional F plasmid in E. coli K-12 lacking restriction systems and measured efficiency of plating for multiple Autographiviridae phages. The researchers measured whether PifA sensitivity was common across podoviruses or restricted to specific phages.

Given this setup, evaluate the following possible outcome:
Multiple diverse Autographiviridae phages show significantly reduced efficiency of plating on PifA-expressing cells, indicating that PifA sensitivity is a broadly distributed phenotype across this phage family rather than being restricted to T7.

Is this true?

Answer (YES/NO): NO